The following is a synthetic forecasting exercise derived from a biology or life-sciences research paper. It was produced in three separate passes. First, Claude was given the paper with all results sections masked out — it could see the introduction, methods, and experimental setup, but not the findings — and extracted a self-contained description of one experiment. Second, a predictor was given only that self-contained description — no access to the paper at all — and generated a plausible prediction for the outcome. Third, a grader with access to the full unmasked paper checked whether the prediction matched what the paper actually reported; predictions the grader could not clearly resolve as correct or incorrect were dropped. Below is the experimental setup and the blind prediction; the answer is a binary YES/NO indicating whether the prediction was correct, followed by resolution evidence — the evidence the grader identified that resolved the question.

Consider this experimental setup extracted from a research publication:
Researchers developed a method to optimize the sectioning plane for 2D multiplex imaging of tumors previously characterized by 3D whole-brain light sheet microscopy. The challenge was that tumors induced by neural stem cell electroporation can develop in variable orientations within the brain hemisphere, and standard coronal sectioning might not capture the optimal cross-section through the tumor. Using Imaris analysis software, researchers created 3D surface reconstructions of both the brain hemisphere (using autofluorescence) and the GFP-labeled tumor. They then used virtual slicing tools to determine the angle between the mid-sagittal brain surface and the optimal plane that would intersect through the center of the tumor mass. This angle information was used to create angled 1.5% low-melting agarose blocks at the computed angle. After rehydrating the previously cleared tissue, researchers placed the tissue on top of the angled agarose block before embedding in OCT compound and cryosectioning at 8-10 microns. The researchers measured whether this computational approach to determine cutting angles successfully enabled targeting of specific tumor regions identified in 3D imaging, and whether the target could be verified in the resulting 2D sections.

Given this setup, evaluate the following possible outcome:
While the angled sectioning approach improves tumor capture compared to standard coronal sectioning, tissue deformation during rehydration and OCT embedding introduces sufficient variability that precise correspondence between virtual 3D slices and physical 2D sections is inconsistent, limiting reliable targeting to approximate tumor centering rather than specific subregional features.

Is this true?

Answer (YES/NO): NO